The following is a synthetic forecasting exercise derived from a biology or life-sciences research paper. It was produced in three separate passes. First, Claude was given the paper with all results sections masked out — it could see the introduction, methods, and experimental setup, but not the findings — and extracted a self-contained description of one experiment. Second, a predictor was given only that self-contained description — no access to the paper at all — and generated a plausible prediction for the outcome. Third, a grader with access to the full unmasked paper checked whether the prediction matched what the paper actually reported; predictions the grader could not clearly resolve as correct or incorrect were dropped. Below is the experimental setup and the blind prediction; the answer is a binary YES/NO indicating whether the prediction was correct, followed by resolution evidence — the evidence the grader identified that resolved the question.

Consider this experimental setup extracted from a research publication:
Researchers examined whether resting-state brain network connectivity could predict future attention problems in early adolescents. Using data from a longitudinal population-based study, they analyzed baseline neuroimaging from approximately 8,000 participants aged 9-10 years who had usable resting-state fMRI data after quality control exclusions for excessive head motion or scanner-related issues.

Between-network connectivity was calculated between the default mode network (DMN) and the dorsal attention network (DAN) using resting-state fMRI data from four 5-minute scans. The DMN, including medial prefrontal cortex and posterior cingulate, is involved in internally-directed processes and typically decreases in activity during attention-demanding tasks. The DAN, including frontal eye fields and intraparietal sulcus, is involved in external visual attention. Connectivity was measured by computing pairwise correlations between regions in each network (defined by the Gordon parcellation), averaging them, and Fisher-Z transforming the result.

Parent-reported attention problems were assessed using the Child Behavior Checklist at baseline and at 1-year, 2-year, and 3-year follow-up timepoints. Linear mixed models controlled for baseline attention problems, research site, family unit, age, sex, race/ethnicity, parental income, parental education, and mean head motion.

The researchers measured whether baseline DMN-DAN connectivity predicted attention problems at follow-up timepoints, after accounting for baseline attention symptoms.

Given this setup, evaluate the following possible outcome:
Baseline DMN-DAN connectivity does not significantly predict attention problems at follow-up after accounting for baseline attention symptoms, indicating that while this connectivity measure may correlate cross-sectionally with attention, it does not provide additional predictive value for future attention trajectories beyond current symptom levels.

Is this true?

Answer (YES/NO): YES